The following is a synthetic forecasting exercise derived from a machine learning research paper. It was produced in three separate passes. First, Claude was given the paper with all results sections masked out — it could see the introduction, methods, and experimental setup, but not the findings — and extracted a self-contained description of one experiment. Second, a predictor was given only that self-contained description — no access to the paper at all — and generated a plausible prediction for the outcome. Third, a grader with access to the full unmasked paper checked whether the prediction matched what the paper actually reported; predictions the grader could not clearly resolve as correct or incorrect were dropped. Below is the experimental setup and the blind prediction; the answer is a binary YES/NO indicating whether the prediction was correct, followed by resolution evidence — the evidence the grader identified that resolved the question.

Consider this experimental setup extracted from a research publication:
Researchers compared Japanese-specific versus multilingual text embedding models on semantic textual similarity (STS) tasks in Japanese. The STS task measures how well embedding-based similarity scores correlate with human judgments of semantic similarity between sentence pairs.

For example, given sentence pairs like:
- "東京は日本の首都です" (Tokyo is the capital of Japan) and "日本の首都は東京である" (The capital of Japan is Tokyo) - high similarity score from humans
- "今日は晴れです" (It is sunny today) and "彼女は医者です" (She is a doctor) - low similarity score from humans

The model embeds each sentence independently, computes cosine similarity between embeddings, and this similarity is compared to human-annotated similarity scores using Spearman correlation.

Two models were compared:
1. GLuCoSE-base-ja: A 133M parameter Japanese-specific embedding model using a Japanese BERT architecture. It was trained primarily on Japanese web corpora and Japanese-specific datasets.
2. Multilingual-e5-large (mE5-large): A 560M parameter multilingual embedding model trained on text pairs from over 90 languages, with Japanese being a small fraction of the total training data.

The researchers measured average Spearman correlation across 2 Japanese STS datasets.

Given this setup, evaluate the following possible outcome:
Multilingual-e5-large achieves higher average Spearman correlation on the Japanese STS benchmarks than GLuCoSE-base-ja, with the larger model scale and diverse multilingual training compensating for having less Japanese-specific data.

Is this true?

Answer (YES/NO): YES